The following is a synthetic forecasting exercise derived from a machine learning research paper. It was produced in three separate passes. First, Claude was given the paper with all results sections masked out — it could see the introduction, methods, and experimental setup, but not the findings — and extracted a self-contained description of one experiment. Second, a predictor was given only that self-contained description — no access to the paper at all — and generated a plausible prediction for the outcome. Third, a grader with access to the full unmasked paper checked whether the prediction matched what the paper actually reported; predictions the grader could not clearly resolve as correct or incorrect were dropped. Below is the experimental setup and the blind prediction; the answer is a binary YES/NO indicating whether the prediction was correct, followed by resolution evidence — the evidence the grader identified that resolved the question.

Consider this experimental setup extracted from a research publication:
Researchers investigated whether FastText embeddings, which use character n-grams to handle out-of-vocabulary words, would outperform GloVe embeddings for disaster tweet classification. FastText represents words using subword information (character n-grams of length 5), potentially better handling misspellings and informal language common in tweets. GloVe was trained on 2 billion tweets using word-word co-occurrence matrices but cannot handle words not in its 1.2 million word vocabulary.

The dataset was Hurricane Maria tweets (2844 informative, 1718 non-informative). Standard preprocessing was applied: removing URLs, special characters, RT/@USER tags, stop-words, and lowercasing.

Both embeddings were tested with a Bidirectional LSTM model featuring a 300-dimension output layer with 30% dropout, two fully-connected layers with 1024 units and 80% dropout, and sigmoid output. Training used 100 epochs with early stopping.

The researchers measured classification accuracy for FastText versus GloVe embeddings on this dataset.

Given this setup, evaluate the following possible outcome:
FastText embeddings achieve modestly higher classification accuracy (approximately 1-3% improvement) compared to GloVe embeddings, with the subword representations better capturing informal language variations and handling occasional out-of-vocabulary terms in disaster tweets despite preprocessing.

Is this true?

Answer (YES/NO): NO